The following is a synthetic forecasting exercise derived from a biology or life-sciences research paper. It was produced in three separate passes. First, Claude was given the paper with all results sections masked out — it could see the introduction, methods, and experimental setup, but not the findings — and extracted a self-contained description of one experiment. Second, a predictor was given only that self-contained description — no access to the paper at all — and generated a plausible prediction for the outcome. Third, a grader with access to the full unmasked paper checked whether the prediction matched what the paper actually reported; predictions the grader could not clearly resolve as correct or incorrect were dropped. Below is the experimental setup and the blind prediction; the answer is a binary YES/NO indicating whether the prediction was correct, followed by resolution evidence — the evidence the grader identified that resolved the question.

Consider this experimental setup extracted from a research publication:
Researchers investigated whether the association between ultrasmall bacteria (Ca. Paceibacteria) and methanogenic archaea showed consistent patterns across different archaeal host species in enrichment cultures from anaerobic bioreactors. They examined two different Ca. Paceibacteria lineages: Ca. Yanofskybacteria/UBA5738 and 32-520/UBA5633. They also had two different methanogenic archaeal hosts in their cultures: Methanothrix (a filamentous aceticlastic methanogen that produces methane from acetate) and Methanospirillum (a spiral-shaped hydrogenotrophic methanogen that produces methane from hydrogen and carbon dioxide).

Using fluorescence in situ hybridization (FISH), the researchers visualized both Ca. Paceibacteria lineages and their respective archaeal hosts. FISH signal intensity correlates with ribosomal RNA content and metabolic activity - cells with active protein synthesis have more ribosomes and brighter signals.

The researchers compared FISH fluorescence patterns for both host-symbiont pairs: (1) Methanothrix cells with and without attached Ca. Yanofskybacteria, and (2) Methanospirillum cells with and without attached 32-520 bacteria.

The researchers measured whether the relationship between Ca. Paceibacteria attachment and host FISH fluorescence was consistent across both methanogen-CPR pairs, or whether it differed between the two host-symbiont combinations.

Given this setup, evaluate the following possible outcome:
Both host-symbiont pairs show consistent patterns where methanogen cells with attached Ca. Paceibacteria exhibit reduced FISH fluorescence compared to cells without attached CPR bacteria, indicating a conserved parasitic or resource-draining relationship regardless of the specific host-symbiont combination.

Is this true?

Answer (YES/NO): YES